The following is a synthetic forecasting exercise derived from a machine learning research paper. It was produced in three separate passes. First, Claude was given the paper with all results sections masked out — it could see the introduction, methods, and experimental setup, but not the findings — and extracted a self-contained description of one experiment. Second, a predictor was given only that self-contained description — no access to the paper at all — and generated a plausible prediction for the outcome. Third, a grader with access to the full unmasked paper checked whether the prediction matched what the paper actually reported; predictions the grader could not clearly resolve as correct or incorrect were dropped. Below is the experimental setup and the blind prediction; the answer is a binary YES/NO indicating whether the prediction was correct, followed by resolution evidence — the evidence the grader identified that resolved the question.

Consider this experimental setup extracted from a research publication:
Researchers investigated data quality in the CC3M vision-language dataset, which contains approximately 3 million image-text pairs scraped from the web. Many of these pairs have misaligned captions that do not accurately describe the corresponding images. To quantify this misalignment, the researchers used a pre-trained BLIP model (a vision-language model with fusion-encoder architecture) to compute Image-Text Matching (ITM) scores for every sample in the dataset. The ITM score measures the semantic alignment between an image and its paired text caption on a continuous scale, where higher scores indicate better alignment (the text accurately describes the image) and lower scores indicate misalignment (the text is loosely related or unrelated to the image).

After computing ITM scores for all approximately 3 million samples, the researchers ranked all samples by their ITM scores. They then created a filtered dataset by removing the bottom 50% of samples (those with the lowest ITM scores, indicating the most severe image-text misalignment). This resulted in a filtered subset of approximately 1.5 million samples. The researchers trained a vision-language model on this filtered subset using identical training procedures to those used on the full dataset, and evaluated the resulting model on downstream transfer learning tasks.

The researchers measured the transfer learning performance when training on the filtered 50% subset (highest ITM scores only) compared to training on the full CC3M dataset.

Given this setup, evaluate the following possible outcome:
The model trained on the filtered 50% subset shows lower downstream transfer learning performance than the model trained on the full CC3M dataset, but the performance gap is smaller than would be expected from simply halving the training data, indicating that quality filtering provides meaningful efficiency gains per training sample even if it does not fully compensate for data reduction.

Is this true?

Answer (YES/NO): NO